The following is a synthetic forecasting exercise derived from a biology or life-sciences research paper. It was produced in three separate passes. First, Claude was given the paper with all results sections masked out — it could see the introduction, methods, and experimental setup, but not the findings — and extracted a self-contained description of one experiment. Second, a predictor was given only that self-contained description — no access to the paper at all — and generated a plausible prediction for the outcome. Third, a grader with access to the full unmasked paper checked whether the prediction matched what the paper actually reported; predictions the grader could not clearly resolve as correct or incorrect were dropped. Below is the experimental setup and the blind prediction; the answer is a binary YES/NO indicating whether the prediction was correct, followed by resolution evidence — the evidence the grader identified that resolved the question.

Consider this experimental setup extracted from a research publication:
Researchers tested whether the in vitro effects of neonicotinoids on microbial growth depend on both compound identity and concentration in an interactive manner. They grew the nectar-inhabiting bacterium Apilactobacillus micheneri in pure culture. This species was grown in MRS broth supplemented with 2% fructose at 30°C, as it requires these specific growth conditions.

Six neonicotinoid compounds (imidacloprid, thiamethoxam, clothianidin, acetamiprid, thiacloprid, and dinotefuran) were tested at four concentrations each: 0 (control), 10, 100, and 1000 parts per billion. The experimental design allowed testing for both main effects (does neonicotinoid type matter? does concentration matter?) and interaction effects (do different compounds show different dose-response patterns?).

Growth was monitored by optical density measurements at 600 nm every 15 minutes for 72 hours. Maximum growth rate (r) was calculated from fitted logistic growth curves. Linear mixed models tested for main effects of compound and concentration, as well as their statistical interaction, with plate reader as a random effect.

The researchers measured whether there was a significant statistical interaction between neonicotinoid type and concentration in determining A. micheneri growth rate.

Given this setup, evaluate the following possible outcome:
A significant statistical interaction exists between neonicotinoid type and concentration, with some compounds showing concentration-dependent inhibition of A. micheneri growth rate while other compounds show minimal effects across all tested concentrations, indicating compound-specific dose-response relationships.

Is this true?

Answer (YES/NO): NO